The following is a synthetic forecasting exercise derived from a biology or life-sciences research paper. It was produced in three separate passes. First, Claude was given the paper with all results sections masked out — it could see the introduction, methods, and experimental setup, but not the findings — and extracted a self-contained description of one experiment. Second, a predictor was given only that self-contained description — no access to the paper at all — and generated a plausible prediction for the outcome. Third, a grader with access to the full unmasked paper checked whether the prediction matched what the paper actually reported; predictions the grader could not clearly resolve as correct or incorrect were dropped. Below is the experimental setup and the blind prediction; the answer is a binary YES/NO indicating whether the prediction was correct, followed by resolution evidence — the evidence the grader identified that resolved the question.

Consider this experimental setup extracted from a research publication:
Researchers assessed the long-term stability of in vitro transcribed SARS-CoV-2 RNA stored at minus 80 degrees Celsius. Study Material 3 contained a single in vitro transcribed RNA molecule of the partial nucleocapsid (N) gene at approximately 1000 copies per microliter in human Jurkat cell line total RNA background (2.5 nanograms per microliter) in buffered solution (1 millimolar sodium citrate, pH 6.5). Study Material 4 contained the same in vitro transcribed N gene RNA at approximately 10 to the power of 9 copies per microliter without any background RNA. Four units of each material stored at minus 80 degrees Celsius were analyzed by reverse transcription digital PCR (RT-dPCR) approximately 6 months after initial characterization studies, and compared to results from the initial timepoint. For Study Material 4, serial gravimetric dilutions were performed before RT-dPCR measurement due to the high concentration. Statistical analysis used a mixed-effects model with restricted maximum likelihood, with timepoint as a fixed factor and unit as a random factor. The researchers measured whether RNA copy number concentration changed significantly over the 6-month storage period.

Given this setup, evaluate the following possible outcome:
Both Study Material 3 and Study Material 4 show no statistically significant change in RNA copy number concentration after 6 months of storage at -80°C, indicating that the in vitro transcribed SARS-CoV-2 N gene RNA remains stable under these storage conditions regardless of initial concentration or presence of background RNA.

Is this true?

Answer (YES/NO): YES